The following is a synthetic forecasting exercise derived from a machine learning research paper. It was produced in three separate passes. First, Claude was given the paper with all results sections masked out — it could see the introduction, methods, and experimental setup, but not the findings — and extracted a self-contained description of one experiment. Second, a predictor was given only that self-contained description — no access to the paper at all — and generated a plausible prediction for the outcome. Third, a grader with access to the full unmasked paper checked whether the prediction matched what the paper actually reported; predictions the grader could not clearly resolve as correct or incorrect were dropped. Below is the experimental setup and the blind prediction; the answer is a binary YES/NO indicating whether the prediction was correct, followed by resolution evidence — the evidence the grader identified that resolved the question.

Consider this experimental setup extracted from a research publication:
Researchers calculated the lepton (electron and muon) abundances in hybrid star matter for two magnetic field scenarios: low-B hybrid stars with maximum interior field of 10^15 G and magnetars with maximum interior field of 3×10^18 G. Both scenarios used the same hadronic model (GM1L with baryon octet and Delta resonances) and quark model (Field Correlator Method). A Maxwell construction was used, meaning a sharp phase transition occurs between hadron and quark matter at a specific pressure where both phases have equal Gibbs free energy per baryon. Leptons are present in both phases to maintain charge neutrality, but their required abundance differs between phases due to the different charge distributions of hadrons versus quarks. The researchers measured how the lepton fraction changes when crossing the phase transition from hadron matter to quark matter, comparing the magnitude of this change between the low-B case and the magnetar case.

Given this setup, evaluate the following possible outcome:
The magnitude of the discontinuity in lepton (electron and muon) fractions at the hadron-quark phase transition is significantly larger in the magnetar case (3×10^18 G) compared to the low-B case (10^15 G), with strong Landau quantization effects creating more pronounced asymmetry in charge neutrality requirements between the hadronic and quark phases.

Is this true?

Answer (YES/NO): NO